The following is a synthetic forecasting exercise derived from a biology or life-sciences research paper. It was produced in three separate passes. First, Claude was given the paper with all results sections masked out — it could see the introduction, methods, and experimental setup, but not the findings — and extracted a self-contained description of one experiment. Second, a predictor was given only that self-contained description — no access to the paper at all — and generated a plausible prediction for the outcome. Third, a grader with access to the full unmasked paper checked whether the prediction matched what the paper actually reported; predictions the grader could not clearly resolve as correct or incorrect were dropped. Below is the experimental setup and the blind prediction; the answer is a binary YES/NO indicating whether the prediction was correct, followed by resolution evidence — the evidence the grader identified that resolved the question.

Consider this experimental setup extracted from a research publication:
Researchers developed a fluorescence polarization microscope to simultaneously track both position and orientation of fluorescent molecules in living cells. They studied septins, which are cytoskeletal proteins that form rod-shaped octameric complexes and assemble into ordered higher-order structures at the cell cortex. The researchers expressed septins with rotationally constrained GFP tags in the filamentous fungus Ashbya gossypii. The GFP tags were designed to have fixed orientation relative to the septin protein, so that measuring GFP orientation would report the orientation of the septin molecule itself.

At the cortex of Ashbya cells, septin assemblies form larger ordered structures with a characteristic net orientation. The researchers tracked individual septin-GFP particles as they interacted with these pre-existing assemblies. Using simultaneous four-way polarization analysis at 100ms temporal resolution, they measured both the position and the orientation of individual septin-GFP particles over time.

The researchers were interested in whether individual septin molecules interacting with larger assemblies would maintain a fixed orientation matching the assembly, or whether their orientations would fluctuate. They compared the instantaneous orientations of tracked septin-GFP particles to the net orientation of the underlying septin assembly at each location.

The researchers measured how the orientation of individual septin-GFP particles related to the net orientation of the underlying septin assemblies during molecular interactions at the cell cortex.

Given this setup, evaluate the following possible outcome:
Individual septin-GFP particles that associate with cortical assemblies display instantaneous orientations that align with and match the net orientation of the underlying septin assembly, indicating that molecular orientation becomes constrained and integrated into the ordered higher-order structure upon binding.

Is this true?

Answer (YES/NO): NO